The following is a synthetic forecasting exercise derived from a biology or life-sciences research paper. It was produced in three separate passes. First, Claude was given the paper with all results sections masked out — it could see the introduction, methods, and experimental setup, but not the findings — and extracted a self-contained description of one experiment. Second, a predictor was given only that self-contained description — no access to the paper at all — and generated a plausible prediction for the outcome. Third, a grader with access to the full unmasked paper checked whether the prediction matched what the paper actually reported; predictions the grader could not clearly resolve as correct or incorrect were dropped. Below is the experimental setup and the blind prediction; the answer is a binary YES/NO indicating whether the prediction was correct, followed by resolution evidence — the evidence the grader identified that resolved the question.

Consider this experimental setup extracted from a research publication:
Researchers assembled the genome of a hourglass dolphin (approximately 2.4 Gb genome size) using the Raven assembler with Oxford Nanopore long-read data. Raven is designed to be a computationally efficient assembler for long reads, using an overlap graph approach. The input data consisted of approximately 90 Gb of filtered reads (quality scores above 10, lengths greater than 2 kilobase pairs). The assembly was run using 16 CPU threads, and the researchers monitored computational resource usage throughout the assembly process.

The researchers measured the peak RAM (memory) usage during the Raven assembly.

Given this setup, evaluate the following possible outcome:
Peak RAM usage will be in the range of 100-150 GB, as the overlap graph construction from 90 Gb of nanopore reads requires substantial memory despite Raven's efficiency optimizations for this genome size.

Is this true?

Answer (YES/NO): NO